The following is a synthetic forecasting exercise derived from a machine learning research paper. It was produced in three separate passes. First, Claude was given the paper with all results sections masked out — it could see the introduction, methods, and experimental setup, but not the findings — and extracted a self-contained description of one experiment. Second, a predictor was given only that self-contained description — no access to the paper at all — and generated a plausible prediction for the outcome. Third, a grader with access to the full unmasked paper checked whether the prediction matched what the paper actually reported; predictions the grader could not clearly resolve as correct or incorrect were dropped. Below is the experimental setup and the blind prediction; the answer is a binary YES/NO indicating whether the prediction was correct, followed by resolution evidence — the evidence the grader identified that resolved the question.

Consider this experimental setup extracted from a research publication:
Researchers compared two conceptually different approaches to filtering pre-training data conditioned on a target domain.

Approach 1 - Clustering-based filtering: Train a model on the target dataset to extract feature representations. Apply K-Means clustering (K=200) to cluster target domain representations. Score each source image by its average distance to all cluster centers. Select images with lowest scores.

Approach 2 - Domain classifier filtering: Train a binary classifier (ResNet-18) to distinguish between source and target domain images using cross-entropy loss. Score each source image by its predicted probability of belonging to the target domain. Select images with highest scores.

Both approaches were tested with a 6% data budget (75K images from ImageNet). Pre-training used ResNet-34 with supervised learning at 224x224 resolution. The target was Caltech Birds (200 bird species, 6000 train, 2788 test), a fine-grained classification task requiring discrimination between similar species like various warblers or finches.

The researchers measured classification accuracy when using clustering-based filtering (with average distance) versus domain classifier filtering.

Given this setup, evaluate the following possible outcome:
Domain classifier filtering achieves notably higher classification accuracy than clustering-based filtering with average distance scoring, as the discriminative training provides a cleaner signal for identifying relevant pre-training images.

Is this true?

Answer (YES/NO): YES